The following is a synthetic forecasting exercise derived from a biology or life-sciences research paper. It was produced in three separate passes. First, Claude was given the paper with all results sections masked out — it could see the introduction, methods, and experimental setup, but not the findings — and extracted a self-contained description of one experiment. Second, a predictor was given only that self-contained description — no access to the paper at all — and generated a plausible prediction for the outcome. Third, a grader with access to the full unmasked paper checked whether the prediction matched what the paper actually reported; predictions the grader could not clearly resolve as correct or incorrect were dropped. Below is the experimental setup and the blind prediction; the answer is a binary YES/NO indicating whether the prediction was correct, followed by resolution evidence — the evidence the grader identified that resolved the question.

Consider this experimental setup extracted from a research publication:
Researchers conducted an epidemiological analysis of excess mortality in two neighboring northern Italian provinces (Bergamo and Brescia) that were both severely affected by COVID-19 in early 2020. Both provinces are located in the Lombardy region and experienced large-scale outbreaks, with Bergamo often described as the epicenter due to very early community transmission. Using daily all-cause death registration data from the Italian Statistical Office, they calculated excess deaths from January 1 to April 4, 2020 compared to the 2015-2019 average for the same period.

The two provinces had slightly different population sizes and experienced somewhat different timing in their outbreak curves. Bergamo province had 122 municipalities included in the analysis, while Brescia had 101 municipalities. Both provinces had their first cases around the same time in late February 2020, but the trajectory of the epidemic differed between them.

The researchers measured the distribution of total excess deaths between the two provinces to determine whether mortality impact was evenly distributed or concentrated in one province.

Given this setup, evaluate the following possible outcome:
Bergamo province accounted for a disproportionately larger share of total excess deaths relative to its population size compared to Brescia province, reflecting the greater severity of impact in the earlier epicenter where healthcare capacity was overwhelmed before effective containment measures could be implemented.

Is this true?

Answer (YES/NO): YES